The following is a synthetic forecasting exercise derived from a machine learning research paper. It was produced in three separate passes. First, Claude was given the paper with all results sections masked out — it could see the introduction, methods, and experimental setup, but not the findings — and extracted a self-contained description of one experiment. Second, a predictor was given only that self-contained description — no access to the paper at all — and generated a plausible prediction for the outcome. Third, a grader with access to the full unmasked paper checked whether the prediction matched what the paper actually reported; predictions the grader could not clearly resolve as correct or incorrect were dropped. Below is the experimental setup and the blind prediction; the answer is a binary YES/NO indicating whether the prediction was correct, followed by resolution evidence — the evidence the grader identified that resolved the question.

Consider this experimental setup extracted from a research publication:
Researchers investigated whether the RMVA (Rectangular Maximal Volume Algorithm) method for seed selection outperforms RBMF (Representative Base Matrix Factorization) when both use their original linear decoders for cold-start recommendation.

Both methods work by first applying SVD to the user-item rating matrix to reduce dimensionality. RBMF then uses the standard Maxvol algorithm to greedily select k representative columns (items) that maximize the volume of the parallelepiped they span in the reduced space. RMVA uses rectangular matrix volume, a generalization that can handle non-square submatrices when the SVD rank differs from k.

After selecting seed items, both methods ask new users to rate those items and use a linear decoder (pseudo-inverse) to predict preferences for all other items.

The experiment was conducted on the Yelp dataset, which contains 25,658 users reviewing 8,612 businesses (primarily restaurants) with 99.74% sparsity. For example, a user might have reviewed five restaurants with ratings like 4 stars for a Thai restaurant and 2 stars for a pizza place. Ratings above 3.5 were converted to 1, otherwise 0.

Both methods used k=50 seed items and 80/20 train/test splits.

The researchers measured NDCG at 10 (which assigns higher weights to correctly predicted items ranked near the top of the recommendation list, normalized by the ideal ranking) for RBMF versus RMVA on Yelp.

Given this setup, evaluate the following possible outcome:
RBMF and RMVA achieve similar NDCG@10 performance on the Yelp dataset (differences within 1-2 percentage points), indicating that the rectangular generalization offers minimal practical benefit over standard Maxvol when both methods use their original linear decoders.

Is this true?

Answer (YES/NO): YES